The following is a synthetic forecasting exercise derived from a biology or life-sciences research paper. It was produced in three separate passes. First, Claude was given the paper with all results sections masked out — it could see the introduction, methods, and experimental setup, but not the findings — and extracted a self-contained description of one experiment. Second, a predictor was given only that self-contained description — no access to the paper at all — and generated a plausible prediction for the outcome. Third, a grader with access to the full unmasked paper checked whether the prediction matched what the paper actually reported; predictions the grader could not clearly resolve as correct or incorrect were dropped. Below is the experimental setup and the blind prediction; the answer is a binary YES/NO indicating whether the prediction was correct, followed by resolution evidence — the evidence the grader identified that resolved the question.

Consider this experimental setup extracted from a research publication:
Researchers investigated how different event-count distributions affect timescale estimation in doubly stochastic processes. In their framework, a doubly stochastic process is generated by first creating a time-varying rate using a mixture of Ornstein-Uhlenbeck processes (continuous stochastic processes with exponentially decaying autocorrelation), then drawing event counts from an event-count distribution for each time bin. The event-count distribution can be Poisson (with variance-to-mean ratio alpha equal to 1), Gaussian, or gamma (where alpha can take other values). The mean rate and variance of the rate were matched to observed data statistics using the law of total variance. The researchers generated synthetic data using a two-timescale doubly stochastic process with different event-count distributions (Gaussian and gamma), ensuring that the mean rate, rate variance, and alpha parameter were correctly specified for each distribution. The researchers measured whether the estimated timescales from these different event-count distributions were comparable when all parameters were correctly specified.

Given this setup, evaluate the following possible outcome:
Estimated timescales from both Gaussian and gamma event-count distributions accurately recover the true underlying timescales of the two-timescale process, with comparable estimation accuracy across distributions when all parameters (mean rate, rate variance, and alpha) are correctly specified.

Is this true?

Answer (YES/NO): YES